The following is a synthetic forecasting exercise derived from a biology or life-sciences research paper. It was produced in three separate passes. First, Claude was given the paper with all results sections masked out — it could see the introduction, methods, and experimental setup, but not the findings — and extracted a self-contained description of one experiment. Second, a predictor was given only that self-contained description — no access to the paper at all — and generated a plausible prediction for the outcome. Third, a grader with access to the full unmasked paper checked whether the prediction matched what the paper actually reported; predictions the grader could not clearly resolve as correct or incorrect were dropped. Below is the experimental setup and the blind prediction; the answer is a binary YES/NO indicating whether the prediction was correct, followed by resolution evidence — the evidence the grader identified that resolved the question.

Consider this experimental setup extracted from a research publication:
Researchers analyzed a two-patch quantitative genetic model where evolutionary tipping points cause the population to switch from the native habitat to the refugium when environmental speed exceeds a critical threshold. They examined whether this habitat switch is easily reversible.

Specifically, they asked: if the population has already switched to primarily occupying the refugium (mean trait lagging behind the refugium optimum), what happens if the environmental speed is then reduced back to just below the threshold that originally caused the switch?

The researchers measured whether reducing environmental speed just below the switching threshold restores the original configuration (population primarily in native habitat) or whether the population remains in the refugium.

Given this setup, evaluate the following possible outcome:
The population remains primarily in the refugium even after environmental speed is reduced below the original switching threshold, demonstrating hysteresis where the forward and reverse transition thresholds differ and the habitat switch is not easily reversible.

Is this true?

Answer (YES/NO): YES